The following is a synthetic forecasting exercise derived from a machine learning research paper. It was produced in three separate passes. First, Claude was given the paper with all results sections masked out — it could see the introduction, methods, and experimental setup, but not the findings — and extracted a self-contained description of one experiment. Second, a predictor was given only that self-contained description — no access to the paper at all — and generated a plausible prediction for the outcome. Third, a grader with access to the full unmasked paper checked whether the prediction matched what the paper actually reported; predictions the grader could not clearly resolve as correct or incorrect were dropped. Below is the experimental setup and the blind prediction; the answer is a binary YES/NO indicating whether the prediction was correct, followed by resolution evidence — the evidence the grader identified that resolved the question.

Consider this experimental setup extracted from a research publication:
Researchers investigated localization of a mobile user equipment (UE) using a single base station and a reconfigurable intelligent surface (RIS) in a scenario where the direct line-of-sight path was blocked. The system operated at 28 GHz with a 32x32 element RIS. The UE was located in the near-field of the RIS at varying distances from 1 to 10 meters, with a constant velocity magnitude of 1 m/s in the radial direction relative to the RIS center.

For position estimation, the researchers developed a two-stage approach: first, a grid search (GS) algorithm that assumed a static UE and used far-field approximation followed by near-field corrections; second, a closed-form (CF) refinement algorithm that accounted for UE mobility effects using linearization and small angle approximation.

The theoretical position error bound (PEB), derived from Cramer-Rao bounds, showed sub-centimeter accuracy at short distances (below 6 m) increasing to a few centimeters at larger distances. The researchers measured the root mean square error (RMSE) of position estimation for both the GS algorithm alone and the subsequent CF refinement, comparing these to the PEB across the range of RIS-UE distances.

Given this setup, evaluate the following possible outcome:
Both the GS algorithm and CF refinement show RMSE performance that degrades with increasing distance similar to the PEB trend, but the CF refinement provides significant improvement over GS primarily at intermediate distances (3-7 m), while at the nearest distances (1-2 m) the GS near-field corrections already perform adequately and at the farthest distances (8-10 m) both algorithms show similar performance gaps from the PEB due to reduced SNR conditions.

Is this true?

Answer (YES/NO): NO